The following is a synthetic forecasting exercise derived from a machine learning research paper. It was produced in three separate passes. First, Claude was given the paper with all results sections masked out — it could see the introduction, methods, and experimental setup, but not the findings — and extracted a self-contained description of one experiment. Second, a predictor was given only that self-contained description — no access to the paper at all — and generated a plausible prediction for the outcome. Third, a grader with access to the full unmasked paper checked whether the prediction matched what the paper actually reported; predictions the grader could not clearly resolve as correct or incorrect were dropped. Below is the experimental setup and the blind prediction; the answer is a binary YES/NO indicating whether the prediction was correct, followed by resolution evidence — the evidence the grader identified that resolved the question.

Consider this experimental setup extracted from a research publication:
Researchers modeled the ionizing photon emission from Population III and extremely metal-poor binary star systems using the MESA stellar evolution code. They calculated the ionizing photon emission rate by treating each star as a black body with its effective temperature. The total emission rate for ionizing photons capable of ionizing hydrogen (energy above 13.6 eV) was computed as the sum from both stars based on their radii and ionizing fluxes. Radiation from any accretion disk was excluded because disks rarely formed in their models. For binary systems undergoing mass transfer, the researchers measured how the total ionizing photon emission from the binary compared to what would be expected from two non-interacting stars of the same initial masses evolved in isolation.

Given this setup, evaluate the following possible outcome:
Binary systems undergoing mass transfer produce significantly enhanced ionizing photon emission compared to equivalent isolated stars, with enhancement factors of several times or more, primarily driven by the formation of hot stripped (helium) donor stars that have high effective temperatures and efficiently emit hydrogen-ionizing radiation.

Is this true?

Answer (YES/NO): NO